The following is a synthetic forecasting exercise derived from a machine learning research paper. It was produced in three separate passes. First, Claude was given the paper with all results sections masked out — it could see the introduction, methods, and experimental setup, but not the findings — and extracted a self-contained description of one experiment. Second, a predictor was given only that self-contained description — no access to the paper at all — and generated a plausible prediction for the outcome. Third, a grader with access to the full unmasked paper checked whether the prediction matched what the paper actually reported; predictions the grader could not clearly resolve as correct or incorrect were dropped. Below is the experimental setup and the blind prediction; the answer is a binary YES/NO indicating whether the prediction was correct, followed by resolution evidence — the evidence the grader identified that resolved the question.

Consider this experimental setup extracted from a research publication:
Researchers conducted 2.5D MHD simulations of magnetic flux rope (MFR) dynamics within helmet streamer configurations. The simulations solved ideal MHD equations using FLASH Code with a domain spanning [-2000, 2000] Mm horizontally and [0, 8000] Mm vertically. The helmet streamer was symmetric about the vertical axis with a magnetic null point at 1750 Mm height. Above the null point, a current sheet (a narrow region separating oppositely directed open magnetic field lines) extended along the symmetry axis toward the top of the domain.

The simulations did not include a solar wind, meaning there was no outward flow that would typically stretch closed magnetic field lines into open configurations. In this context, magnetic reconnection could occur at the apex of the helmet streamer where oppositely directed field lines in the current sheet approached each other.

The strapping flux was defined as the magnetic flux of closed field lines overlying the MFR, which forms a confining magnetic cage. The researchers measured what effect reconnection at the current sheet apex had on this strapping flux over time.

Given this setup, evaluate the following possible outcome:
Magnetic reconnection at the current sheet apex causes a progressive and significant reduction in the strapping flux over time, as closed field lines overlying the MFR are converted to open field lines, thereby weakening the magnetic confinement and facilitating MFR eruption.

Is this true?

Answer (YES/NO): NO